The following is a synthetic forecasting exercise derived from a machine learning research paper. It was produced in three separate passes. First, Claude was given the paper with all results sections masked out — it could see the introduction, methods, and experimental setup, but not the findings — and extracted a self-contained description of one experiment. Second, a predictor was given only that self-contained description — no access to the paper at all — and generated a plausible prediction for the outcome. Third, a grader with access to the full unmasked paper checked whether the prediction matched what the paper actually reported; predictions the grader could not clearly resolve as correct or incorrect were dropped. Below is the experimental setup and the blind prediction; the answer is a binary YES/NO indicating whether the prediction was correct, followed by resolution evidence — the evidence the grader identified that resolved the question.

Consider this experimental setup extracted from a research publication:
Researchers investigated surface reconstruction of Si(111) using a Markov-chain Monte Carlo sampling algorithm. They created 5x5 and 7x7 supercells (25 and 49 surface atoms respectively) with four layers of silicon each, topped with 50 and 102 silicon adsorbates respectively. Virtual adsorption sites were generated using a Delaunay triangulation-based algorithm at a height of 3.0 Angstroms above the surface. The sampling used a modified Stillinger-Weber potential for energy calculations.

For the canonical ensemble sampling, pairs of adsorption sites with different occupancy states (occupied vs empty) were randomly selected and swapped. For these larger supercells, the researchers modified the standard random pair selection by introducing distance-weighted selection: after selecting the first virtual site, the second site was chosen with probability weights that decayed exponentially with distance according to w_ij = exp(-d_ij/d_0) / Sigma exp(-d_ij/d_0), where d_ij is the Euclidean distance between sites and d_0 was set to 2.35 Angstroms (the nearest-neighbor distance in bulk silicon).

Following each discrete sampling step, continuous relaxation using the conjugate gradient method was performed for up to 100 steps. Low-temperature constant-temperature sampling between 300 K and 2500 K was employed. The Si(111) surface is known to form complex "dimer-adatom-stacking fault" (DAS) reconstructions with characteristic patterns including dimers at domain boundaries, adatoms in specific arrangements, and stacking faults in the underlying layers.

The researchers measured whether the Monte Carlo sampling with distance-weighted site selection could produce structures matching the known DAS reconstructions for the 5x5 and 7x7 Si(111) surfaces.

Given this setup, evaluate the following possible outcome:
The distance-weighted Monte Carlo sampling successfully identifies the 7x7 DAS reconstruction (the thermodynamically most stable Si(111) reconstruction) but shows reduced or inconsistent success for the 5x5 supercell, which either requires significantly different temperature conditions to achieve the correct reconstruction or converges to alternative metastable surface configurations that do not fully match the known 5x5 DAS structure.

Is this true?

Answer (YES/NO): NO